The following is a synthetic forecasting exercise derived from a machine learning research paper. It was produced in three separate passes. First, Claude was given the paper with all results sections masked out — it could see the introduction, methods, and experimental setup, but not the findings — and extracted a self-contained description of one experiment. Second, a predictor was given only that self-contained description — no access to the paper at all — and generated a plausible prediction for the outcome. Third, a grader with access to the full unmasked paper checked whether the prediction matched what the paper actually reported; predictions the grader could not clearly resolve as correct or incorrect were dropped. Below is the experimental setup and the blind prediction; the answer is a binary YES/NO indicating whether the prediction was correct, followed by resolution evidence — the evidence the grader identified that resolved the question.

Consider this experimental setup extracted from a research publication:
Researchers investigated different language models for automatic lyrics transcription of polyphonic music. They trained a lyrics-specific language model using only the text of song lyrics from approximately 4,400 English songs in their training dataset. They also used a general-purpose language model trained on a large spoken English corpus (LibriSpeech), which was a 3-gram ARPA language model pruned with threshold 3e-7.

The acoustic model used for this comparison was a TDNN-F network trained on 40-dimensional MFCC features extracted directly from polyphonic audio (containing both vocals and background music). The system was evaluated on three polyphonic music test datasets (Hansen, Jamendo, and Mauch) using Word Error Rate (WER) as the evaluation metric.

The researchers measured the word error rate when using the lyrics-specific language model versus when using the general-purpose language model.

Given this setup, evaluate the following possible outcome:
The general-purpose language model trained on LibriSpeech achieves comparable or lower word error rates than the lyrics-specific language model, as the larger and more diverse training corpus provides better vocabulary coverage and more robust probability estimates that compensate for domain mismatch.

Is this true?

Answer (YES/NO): NO